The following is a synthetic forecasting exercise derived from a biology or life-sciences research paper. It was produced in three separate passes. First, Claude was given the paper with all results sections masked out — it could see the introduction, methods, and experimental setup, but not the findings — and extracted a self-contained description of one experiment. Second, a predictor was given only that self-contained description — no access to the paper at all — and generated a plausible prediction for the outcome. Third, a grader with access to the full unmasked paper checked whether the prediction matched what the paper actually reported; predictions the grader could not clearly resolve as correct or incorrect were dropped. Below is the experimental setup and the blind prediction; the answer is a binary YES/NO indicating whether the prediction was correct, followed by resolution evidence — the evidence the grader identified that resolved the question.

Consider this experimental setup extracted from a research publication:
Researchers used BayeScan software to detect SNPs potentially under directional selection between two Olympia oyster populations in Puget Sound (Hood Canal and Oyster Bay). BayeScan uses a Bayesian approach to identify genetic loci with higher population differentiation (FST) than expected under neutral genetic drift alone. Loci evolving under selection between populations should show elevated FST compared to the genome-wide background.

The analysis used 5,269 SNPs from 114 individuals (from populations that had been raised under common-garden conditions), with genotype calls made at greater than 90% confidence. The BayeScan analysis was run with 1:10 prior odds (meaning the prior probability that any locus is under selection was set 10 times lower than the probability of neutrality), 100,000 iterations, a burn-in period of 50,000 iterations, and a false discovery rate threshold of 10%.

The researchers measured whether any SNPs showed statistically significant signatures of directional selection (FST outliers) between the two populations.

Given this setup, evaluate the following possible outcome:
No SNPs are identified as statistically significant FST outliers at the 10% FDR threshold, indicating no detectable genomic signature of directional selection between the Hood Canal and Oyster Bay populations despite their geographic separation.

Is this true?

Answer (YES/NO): NO